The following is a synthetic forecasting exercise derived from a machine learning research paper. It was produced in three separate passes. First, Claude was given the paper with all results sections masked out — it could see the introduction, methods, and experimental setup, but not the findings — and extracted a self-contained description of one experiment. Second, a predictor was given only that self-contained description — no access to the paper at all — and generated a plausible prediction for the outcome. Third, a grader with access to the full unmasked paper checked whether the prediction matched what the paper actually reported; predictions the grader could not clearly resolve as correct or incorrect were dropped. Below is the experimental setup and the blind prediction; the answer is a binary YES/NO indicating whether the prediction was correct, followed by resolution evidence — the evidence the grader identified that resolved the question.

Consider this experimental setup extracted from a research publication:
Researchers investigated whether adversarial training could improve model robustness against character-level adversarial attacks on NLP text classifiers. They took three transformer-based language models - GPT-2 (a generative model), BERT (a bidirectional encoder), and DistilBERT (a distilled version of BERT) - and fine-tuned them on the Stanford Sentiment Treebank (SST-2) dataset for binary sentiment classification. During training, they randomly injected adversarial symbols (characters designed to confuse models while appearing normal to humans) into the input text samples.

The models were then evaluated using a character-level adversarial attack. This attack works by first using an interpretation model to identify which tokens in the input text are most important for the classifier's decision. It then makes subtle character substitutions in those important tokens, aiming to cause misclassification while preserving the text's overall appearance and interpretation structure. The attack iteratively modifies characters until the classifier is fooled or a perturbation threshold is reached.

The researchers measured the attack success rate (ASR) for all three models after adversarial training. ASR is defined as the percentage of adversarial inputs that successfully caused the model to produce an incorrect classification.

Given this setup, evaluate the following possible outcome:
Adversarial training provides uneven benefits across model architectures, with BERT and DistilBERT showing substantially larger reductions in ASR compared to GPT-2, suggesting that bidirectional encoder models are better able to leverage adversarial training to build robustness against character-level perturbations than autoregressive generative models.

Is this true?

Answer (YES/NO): NO